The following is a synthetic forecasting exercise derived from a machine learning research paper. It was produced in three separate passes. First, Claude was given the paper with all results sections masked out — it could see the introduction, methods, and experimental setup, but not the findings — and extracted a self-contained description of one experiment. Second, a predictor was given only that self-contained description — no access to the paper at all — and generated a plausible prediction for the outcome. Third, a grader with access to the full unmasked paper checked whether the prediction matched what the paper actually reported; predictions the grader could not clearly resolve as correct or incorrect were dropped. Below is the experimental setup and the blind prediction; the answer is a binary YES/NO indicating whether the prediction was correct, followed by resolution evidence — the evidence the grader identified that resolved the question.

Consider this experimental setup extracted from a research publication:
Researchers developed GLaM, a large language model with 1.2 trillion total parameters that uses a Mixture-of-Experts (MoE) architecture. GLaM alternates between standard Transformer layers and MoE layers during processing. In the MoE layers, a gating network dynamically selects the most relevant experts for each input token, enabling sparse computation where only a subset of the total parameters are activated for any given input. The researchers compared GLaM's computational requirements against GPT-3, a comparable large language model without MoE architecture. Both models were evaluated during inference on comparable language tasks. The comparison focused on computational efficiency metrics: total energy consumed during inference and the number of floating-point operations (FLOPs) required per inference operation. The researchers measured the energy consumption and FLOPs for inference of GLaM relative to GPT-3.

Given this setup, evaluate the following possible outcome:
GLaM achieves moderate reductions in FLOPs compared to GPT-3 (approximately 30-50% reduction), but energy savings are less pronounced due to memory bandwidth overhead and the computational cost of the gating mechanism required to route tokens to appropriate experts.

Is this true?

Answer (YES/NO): NO